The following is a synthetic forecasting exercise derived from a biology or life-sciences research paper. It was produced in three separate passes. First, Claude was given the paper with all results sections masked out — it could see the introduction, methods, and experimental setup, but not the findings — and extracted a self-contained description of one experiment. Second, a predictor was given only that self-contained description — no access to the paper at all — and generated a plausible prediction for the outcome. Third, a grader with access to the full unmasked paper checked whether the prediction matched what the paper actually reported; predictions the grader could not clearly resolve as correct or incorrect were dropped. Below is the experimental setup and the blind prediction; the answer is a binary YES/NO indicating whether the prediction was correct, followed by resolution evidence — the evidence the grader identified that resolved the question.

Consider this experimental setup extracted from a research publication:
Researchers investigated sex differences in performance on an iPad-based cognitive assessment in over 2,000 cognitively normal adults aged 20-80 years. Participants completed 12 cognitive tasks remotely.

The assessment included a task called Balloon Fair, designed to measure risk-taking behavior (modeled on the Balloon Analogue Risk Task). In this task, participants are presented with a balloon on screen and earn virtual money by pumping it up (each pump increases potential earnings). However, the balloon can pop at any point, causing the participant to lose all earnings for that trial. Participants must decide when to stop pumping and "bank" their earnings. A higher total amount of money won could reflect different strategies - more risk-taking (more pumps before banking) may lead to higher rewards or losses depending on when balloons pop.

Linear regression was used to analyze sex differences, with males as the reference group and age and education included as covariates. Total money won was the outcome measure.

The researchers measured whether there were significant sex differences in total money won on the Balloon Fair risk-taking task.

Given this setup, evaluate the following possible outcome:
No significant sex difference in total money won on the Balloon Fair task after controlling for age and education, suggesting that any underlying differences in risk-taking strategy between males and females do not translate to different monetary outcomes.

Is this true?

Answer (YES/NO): NO